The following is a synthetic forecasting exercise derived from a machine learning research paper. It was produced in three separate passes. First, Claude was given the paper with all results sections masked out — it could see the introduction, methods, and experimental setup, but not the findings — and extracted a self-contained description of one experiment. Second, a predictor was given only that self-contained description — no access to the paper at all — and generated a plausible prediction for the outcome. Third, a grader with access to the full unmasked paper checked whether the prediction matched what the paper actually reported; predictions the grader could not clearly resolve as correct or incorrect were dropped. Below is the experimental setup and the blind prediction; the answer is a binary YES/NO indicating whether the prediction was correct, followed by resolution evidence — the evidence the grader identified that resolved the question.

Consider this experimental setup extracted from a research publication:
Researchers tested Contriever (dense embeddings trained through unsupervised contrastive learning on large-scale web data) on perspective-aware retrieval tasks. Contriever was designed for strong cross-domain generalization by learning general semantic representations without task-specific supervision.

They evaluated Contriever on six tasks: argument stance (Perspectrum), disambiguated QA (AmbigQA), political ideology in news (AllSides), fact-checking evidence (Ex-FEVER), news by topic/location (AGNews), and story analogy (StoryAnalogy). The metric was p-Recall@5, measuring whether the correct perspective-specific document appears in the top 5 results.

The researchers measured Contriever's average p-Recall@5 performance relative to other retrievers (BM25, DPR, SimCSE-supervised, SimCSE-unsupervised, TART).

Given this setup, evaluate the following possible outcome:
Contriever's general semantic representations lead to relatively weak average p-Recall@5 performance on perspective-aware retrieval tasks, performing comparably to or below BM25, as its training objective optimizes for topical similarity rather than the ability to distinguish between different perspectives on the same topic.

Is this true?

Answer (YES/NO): YES